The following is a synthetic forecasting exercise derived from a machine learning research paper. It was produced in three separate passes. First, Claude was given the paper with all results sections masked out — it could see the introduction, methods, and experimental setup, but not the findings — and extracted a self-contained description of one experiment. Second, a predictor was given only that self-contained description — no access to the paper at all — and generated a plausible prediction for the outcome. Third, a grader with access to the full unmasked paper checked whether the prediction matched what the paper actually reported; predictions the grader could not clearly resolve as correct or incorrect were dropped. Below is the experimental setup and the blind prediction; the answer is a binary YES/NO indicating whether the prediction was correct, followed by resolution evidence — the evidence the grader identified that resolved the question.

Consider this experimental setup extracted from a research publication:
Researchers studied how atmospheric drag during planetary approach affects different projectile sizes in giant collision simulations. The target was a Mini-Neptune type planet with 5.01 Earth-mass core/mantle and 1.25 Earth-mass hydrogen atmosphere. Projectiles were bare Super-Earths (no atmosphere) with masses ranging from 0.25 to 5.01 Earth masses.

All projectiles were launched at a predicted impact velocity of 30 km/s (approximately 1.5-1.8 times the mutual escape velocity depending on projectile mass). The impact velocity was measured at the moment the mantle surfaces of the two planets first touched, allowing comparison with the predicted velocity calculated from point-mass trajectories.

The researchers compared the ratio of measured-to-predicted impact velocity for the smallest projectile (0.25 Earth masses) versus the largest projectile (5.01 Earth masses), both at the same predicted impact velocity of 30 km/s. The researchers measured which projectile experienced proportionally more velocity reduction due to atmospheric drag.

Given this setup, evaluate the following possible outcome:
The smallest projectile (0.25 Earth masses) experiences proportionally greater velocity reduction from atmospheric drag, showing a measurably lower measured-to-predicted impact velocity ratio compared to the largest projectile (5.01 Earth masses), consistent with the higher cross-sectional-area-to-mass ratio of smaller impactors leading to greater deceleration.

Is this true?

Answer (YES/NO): YES